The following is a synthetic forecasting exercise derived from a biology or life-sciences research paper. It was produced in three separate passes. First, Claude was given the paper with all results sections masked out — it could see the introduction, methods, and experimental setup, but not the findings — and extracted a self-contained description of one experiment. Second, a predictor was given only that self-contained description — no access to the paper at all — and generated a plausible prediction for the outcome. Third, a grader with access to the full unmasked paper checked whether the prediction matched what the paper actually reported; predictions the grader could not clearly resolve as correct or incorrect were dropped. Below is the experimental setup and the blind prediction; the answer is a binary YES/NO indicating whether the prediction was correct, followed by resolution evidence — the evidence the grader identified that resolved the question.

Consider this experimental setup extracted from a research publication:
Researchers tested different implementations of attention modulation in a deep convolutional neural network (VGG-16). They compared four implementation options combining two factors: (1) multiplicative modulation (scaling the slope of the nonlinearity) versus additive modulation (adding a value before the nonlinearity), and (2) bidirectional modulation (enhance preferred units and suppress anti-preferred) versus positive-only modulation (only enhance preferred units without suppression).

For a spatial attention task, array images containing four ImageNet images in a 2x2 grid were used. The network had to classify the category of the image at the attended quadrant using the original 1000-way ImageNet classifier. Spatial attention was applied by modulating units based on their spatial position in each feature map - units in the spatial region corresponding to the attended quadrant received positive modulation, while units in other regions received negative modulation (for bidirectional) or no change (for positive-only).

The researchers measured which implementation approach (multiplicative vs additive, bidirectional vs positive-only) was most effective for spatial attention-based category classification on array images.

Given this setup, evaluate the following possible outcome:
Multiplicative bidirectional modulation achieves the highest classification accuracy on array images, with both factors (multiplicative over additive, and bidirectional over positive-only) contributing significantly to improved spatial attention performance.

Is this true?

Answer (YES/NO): YES